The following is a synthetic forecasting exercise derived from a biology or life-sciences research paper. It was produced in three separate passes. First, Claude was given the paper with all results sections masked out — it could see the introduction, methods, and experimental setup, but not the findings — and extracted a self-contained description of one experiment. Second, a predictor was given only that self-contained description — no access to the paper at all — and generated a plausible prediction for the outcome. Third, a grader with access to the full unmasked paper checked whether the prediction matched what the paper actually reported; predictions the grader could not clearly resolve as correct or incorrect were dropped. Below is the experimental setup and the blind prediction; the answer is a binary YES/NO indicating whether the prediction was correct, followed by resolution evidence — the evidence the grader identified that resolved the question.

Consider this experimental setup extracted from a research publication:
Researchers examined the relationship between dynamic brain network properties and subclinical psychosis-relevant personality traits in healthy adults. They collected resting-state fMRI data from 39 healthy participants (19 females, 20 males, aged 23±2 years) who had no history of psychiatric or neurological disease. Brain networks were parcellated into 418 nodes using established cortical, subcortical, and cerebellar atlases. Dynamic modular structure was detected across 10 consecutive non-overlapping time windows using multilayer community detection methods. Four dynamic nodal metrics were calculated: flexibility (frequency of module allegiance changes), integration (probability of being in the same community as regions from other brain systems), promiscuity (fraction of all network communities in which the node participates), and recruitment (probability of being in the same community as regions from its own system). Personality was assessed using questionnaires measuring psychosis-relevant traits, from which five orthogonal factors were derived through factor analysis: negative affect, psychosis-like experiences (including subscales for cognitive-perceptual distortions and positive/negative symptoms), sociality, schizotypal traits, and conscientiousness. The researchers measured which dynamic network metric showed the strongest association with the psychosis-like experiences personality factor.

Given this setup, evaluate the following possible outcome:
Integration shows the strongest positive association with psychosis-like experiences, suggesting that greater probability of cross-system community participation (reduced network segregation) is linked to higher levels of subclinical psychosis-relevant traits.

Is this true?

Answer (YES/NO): NO